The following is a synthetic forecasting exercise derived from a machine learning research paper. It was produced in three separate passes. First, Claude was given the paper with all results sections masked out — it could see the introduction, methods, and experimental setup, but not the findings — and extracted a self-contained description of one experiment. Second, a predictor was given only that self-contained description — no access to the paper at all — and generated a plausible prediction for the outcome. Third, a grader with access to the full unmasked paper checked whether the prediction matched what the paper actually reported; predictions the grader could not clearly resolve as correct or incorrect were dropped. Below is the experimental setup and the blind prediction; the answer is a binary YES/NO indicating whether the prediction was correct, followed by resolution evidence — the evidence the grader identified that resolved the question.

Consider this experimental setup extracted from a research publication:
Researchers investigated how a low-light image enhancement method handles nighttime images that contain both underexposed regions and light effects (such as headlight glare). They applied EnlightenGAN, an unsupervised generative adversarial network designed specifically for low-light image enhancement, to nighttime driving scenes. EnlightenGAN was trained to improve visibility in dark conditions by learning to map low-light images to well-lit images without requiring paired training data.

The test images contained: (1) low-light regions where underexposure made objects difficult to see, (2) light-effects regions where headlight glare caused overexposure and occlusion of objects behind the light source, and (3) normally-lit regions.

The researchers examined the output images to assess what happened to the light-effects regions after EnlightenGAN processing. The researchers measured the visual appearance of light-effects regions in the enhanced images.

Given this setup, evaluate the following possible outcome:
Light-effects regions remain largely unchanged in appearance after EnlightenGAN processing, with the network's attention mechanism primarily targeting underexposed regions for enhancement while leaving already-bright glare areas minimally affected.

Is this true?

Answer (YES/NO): NO